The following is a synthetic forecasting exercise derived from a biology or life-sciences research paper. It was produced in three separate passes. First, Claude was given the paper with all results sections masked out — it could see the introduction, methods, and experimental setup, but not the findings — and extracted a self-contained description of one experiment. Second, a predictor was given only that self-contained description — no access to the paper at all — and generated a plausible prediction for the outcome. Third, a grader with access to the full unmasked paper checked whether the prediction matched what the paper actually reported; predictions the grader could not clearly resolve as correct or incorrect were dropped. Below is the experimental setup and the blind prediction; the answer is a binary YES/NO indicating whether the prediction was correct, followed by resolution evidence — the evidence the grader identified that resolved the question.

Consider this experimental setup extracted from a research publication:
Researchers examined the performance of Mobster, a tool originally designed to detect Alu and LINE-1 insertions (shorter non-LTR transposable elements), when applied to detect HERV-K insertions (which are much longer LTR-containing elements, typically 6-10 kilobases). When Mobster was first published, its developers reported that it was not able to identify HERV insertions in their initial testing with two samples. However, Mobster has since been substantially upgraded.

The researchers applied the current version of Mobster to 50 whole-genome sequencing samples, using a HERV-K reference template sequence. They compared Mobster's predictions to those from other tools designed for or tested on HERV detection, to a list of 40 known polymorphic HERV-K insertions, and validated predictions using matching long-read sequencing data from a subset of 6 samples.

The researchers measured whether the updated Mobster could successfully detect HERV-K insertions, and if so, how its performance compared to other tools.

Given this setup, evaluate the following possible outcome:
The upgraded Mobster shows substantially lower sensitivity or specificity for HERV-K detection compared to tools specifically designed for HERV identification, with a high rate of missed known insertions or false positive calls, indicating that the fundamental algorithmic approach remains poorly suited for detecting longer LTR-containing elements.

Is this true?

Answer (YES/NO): YES